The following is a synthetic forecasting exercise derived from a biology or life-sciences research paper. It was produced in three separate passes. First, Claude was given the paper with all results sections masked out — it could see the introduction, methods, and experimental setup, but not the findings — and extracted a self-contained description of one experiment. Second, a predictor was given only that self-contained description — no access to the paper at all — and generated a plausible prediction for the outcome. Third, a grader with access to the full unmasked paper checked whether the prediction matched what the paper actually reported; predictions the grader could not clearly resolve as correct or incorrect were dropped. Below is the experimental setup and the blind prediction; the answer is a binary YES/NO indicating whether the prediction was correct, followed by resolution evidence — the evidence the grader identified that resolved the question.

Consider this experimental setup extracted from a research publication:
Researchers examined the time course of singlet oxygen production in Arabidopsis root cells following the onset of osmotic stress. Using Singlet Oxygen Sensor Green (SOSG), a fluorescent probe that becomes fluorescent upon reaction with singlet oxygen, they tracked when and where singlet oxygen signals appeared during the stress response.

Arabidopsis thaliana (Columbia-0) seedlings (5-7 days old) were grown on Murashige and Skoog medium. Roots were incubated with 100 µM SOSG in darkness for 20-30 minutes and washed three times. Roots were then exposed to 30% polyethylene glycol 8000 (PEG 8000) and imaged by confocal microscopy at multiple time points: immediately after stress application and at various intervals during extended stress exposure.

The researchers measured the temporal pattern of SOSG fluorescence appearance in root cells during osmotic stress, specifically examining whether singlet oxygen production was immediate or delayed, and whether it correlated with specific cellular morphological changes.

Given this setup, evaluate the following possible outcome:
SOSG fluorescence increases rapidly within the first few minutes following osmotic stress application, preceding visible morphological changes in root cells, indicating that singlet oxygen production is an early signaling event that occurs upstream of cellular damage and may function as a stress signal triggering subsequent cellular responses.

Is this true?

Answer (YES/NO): NO